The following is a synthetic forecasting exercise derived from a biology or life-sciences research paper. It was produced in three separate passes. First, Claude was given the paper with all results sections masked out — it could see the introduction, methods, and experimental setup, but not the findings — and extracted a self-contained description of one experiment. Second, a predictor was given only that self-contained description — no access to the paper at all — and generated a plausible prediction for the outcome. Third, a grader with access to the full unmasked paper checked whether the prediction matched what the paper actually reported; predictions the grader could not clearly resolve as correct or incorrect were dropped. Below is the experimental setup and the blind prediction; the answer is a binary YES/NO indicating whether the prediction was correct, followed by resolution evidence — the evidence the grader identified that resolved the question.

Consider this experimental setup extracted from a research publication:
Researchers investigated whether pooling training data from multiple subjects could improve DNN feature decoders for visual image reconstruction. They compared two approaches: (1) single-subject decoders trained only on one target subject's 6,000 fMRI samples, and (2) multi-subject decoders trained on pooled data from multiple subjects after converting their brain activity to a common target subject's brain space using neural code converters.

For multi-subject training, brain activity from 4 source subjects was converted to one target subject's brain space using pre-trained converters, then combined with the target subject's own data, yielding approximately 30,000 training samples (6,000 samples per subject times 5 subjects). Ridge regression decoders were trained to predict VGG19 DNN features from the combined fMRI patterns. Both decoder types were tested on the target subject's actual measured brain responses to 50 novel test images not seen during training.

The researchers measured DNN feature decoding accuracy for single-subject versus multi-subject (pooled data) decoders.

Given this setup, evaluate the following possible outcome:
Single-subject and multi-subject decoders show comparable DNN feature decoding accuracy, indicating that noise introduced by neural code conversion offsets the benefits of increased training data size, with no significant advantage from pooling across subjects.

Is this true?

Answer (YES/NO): NO